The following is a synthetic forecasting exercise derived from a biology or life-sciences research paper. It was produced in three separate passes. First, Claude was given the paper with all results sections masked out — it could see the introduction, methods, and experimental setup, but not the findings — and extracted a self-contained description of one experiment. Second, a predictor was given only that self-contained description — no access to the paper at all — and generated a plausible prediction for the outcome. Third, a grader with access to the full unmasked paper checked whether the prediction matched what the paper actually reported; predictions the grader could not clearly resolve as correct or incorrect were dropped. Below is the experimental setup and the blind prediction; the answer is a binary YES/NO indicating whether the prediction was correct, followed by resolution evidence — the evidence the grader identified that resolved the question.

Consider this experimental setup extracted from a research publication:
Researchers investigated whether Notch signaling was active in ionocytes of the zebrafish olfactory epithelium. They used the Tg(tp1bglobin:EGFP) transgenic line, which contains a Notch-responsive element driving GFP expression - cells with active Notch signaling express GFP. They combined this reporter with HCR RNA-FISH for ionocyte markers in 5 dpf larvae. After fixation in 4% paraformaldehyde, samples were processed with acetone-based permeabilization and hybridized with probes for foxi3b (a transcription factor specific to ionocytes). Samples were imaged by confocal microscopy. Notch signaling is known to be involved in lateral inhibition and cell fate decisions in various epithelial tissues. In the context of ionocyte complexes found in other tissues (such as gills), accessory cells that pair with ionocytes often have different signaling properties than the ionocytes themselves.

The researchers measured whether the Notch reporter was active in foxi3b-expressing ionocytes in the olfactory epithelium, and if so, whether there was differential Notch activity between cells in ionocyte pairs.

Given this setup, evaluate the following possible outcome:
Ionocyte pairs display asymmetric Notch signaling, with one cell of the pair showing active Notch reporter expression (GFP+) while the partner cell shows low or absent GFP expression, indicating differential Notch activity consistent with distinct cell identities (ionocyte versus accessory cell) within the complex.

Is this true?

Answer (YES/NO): NO